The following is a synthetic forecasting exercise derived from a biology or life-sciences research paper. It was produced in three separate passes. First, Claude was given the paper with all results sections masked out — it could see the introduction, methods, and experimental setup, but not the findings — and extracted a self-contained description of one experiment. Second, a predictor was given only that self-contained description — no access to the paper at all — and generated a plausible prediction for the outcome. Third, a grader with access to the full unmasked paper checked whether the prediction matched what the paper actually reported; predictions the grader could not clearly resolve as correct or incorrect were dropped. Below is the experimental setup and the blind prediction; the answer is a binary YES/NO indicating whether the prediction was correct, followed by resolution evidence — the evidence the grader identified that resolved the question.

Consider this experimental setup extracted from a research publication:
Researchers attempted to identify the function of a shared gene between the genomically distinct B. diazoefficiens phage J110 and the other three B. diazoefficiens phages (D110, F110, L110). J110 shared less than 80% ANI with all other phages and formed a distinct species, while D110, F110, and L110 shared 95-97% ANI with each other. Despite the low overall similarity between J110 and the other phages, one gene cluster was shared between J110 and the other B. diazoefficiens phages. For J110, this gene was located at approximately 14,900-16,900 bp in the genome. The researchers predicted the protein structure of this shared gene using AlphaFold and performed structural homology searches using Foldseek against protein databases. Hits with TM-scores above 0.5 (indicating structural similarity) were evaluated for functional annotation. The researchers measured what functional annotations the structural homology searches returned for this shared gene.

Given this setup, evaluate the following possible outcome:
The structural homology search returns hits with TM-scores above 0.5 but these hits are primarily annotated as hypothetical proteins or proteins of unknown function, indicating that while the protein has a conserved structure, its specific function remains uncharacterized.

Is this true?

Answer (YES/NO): NO